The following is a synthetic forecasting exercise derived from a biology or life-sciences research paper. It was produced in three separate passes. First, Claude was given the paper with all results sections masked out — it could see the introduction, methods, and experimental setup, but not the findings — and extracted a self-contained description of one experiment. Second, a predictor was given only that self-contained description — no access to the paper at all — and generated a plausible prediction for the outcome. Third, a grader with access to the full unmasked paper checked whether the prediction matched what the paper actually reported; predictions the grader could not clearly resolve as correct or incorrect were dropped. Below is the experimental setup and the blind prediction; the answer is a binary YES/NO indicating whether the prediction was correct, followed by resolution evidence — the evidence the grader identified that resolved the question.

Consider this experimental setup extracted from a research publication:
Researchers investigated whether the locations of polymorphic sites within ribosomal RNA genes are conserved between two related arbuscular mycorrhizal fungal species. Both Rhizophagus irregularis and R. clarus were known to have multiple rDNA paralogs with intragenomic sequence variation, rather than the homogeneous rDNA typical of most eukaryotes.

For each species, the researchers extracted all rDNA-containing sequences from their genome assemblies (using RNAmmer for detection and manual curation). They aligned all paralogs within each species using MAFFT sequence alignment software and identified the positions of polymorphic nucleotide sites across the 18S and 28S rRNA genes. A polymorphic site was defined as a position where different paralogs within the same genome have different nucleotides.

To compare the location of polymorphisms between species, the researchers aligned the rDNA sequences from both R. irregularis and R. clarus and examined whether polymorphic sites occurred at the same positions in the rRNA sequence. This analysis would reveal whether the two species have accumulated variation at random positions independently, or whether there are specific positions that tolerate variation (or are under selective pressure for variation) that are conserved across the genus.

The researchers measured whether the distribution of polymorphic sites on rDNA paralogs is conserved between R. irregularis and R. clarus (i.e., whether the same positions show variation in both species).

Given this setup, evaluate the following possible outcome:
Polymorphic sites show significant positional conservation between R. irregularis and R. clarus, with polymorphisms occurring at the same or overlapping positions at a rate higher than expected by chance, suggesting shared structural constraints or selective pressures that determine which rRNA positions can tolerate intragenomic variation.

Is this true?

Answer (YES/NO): YES